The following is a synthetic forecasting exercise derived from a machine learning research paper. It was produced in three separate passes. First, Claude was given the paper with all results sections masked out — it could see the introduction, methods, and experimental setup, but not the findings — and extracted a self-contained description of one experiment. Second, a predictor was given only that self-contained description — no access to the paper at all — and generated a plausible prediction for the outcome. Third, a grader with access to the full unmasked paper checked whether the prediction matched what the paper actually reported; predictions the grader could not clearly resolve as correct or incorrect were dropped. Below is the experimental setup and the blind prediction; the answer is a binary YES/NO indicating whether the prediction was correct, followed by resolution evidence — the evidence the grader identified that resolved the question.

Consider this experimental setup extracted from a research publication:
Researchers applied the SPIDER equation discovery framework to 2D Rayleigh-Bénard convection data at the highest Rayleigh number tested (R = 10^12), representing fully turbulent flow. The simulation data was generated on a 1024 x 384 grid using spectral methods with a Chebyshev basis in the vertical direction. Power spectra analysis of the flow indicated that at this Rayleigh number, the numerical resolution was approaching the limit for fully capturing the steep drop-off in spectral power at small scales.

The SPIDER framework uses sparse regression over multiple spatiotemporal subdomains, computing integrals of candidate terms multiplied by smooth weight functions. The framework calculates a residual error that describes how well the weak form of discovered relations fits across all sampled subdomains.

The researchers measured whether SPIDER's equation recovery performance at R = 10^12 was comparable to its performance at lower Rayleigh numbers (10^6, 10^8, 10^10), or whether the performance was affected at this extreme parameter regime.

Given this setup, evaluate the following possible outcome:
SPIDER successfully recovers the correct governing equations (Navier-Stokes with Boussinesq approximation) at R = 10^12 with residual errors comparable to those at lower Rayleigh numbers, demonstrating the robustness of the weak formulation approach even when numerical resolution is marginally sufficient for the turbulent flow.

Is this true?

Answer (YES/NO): NO